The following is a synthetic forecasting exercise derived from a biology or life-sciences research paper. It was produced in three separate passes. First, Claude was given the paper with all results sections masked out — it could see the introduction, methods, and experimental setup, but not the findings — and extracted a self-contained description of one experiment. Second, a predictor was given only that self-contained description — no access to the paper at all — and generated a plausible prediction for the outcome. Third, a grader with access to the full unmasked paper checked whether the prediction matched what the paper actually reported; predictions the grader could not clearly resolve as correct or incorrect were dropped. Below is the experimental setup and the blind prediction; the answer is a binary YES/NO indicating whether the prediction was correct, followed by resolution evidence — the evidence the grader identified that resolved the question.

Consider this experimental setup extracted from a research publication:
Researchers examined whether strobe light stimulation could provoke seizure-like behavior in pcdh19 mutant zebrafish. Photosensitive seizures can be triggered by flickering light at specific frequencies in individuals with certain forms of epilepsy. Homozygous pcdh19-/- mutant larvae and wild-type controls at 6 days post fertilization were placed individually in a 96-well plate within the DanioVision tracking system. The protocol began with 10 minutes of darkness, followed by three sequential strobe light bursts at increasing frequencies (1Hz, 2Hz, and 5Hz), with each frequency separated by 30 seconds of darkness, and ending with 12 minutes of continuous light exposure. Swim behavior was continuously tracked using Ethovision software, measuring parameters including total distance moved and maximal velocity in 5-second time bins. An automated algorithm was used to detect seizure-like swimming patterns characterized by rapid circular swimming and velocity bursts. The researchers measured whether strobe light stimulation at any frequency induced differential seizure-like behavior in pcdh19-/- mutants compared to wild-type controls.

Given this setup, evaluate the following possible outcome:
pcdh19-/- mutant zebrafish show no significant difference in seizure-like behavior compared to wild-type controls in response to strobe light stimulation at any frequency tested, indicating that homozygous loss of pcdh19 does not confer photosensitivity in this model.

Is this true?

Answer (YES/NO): YES